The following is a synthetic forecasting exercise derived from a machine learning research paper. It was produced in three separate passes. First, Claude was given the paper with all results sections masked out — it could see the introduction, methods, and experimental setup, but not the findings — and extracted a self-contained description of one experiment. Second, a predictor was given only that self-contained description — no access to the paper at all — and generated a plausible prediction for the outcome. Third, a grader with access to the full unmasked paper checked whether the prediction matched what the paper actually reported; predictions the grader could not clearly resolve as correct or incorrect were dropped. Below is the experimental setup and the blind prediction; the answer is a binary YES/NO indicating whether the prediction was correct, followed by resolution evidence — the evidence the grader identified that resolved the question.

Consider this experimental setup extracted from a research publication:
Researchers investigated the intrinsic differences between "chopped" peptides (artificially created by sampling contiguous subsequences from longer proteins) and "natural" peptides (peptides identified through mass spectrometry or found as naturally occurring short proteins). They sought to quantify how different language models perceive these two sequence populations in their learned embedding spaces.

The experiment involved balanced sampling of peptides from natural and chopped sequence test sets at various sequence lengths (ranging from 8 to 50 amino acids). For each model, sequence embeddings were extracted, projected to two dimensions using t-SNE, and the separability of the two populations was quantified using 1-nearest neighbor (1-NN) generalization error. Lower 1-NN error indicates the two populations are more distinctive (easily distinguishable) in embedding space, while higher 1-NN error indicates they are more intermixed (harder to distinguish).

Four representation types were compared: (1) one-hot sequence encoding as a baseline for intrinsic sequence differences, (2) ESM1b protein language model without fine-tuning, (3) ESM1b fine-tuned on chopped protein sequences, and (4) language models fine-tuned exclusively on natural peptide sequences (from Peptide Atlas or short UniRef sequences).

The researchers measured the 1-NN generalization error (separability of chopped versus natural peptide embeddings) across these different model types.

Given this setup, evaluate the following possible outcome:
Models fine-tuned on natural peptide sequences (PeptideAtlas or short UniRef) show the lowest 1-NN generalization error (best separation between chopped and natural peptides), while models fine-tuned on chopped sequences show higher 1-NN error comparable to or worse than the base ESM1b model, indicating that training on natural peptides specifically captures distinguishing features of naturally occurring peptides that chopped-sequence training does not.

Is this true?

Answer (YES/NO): YES